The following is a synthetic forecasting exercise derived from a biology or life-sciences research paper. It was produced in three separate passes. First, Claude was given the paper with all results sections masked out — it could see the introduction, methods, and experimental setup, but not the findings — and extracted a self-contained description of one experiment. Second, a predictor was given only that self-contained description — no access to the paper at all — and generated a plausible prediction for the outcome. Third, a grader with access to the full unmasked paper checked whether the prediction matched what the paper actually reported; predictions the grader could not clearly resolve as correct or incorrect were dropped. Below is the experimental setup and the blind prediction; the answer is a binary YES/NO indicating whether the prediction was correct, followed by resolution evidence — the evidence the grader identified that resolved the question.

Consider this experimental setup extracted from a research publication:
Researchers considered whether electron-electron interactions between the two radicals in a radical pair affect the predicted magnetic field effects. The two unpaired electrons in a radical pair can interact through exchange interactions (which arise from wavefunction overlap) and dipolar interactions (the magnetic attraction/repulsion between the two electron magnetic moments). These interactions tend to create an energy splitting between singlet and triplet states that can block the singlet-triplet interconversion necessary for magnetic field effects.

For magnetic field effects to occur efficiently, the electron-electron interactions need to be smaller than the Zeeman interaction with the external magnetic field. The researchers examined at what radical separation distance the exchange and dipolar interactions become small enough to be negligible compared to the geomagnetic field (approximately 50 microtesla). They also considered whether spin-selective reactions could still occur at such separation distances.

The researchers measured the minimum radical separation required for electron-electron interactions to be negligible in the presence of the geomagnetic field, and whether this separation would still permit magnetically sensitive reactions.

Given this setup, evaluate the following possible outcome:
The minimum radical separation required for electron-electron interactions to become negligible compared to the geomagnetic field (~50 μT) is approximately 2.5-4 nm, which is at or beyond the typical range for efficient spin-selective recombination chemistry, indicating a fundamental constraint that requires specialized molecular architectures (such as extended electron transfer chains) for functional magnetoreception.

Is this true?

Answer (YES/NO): NO